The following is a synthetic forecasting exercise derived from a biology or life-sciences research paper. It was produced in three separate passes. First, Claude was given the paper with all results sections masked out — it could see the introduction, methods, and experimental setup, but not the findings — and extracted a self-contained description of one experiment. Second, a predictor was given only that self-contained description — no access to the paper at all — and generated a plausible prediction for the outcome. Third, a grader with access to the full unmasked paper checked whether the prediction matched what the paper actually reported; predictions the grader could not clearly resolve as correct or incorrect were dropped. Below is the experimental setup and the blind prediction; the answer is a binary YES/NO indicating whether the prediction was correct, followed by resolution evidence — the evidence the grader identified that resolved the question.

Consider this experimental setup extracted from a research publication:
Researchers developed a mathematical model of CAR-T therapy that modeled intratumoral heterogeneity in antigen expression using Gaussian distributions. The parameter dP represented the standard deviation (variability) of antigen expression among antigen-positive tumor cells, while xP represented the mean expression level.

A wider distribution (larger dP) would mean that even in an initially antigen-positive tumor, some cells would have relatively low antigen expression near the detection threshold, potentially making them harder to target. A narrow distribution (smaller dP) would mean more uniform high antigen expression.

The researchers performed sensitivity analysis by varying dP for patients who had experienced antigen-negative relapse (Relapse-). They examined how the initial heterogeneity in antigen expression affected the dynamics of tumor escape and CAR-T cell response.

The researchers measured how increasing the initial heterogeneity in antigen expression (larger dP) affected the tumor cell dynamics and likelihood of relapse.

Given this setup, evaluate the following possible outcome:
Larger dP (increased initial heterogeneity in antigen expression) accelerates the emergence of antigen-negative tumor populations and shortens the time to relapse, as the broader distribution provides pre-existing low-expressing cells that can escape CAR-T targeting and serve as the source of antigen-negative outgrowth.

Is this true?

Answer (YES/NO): NO